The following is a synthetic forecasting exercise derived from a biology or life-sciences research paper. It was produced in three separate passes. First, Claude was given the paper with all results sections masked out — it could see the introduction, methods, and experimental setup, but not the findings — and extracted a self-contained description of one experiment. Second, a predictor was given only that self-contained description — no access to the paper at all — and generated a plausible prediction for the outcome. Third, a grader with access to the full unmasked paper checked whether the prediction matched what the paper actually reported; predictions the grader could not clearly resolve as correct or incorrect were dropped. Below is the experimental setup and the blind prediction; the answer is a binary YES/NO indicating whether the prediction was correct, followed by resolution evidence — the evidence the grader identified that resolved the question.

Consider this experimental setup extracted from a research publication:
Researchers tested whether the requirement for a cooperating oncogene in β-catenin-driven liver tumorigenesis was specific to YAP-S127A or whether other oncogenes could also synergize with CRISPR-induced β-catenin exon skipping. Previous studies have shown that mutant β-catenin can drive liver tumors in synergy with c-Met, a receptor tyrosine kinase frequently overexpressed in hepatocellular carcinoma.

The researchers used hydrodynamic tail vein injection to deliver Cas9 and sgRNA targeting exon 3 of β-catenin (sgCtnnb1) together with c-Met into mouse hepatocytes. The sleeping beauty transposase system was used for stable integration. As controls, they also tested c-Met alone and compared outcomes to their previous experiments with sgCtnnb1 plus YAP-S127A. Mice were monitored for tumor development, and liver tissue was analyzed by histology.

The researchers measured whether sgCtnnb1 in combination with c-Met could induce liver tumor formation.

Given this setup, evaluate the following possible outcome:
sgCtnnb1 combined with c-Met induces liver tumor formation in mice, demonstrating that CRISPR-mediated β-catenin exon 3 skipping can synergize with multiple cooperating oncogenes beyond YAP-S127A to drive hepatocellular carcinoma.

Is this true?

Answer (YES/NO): YES